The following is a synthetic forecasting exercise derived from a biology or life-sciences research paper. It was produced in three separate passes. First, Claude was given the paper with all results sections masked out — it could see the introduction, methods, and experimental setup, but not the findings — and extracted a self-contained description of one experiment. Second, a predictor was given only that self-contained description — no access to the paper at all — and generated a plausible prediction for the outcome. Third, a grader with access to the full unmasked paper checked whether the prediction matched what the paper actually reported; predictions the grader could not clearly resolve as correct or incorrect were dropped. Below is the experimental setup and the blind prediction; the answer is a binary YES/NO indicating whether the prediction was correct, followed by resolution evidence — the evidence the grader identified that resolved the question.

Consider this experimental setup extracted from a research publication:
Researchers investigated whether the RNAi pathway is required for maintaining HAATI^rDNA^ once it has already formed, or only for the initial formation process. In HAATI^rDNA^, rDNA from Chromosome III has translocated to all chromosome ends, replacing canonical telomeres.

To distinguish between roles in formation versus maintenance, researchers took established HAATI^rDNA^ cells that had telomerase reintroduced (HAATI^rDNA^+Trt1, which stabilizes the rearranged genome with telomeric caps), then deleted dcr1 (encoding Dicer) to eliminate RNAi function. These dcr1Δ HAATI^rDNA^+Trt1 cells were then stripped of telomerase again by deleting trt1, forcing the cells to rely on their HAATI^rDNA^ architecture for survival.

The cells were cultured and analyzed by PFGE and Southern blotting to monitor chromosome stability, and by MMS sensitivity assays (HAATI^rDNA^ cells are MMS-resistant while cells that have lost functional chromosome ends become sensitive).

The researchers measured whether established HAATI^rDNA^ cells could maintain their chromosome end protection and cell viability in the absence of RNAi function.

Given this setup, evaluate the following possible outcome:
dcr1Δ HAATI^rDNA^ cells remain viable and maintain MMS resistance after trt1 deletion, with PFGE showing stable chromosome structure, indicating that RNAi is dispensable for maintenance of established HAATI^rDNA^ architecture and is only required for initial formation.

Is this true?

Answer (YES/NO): YES